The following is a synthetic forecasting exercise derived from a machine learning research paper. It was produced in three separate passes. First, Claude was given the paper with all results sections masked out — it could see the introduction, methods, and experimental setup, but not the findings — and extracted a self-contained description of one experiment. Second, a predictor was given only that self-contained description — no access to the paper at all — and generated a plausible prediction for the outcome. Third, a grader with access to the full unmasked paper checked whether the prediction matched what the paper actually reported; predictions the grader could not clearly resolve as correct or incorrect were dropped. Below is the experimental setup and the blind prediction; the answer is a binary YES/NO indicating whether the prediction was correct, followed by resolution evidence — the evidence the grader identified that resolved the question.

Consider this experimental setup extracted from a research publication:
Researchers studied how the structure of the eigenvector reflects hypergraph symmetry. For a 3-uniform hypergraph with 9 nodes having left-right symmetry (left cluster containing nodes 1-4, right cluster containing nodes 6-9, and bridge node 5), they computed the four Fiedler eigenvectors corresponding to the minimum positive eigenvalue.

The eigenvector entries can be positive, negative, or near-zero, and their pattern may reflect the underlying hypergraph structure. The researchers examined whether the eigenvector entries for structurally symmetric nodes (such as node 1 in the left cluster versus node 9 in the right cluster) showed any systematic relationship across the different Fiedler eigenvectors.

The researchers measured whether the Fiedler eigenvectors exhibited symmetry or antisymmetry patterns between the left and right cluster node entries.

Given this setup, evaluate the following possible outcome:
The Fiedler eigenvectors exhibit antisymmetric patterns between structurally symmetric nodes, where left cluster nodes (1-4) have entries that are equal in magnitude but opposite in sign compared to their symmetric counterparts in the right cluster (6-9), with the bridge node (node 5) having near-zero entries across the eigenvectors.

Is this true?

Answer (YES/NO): NO